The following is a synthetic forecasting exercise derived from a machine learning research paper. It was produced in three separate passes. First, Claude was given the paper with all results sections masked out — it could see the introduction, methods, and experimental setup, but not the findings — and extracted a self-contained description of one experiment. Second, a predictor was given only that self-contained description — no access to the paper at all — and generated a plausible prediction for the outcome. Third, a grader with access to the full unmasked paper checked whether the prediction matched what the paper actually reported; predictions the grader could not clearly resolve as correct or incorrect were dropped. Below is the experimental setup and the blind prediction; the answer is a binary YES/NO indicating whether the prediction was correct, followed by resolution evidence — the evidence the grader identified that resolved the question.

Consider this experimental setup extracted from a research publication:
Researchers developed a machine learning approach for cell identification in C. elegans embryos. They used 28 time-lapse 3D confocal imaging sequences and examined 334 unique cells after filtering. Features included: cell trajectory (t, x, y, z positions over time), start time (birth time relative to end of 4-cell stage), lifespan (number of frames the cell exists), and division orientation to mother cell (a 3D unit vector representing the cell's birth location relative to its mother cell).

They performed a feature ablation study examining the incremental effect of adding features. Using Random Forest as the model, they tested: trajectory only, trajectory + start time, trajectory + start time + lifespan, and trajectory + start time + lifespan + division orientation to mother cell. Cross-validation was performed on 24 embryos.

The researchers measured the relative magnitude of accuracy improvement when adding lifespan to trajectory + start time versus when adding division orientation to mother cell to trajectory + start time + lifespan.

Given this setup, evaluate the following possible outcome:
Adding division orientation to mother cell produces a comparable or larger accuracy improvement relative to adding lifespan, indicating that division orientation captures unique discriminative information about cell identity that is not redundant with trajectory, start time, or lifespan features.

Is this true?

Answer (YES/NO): YES